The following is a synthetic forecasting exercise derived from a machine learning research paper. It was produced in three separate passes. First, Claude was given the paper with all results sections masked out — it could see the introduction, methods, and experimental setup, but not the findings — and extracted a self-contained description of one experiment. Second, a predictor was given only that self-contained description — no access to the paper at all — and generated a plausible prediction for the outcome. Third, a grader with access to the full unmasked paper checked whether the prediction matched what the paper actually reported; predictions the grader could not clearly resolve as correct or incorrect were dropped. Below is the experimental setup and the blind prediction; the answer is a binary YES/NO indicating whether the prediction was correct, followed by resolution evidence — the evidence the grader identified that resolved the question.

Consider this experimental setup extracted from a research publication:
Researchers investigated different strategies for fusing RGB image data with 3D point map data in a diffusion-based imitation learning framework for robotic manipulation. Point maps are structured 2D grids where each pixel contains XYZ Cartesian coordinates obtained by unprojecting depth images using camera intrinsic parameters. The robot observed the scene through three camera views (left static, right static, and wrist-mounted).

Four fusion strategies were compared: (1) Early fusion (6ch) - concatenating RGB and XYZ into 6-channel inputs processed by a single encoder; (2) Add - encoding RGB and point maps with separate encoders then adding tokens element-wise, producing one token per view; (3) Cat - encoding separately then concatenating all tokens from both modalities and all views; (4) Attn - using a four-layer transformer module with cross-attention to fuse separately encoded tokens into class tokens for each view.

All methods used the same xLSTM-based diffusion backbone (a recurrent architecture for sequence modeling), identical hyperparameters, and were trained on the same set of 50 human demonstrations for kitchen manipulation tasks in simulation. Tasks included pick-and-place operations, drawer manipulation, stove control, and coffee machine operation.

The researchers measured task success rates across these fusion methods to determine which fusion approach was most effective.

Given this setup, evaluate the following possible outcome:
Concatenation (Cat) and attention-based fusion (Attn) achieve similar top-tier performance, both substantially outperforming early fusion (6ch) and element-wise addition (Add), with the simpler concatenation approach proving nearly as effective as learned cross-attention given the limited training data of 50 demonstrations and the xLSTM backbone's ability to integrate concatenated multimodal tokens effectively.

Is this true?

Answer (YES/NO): NO